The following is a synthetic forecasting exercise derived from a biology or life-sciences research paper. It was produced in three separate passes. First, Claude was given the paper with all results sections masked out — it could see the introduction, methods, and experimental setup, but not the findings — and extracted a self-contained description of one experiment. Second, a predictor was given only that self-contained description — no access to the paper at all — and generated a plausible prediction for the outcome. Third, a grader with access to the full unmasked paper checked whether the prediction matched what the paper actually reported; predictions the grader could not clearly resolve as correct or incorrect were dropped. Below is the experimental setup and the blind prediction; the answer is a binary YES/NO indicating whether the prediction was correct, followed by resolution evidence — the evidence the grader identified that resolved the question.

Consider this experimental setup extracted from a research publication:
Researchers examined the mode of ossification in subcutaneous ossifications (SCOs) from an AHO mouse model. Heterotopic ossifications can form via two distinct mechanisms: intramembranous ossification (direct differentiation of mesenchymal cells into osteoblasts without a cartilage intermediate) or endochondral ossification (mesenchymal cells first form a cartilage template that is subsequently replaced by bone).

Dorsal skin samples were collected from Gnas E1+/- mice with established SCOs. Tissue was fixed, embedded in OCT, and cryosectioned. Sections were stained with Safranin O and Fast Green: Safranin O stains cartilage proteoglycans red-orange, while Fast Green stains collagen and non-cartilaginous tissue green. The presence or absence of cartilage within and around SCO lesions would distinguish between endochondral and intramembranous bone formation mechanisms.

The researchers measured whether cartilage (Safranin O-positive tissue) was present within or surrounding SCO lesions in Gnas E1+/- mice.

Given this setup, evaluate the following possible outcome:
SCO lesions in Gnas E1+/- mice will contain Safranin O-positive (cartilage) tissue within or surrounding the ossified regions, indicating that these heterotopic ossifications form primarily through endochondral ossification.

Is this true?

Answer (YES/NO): NO